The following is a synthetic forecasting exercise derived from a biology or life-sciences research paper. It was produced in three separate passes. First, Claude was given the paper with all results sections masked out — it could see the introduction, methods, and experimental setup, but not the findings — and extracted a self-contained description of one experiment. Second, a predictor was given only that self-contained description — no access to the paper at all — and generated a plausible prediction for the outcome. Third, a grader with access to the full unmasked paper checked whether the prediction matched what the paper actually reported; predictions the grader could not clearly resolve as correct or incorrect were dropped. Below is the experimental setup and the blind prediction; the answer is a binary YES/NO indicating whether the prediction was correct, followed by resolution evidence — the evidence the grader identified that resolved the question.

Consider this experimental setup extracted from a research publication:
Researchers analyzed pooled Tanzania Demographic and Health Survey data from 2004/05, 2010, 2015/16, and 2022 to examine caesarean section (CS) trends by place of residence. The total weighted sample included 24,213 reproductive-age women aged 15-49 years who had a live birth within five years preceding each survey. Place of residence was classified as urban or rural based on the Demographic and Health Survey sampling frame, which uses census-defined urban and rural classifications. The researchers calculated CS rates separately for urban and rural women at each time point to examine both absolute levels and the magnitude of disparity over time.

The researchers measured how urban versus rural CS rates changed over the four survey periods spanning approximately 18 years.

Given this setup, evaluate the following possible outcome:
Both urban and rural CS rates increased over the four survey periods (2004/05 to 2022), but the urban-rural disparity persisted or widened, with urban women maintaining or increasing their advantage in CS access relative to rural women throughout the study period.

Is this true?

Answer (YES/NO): YES